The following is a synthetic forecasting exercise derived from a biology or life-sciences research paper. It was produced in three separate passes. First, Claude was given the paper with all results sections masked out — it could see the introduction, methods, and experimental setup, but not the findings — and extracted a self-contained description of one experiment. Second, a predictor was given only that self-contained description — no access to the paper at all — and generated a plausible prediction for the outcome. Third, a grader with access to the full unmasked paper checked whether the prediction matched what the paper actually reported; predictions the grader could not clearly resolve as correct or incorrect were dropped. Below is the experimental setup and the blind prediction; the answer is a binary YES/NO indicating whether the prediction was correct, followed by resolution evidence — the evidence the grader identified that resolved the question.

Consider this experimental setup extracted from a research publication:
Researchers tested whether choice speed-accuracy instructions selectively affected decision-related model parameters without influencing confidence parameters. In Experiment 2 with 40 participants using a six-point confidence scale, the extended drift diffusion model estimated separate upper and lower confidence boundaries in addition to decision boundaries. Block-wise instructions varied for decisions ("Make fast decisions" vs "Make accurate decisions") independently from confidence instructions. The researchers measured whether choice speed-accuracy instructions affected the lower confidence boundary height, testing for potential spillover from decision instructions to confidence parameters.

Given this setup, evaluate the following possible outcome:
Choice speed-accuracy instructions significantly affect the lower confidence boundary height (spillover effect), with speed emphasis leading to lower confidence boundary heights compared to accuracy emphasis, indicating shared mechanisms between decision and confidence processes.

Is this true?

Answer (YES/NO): NO